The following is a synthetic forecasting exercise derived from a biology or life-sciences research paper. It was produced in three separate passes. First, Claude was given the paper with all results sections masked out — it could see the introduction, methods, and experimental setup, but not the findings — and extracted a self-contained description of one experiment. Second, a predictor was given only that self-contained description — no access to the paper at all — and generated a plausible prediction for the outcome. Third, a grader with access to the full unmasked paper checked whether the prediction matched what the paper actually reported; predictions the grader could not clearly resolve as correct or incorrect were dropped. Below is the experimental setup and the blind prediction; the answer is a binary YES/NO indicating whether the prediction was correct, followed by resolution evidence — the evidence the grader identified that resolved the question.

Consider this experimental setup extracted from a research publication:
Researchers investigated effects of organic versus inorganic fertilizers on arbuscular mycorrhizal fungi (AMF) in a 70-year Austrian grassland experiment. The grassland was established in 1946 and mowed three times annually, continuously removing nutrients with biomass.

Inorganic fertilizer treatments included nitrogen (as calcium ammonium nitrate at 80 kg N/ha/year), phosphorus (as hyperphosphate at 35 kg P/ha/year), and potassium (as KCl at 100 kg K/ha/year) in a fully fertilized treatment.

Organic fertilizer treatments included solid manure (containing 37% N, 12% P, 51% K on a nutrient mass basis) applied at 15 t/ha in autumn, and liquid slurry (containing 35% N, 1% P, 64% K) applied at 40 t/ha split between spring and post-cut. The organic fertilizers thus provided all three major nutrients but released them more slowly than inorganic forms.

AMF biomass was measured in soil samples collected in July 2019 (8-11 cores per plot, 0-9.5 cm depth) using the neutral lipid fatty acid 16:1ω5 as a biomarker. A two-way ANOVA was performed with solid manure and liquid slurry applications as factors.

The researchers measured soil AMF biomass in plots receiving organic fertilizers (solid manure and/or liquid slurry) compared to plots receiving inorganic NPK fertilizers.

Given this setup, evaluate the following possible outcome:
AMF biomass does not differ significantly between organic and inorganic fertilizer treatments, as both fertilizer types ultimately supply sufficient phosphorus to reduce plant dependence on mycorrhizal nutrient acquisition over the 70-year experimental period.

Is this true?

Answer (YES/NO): NO